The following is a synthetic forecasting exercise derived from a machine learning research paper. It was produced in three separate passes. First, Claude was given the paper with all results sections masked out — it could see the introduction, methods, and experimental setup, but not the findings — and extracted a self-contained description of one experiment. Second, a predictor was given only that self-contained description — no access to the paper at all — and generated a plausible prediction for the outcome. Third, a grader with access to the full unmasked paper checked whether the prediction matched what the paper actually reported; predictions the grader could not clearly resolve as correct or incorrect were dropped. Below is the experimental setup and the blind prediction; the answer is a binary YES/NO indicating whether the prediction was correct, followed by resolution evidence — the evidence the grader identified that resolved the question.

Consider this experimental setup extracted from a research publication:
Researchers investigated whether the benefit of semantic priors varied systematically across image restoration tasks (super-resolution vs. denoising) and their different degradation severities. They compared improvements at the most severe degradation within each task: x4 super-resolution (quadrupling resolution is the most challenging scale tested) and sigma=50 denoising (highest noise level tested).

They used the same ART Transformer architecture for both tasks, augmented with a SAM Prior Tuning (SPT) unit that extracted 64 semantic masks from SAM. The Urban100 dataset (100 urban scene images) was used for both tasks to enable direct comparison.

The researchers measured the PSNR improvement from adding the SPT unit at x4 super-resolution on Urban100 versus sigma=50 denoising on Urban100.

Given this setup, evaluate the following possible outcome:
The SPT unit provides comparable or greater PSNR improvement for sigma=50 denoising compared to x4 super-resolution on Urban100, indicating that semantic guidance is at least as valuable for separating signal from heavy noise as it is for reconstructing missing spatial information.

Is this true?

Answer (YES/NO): NO